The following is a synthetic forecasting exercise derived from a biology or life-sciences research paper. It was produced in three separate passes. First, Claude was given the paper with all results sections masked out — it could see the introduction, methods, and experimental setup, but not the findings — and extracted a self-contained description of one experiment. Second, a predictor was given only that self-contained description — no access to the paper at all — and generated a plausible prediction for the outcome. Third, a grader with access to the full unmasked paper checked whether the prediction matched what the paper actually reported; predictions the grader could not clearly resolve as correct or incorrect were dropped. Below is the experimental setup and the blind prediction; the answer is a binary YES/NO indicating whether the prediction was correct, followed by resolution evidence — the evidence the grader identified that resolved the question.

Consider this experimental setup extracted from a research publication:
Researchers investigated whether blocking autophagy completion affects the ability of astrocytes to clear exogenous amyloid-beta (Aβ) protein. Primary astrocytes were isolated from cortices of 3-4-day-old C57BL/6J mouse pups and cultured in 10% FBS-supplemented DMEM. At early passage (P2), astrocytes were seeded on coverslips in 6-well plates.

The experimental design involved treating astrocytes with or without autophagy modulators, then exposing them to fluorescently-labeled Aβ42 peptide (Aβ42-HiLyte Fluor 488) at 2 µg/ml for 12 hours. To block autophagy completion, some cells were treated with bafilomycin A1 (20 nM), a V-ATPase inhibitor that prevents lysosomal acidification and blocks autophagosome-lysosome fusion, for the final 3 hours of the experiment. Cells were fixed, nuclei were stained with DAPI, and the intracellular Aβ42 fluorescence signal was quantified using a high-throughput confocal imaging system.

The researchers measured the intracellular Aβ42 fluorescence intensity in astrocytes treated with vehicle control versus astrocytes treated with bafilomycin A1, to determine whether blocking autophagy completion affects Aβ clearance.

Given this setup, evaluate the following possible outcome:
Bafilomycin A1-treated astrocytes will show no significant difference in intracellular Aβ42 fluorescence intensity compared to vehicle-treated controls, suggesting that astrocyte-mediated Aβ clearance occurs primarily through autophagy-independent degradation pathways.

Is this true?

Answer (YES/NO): NO